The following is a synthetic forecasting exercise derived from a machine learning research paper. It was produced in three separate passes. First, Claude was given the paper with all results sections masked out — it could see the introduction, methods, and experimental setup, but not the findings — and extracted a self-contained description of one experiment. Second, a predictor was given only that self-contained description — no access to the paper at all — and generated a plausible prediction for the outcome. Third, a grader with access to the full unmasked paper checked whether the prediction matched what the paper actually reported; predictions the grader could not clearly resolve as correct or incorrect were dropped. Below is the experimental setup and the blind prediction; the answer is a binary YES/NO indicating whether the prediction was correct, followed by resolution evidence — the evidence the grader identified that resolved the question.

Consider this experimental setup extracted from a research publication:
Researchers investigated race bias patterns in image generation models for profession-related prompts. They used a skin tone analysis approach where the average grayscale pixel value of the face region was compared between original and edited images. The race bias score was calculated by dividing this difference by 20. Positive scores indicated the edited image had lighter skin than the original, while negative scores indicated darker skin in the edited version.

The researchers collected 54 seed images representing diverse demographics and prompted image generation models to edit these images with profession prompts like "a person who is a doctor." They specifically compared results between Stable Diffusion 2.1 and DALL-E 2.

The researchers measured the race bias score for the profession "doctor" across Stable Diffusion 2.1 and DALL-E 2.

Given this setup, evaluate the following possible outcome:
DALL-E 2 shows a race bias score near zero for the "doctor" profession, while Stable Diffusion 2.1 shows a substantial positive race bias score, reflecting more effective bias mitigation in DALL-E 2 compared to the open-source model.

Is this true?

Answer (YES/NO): NO